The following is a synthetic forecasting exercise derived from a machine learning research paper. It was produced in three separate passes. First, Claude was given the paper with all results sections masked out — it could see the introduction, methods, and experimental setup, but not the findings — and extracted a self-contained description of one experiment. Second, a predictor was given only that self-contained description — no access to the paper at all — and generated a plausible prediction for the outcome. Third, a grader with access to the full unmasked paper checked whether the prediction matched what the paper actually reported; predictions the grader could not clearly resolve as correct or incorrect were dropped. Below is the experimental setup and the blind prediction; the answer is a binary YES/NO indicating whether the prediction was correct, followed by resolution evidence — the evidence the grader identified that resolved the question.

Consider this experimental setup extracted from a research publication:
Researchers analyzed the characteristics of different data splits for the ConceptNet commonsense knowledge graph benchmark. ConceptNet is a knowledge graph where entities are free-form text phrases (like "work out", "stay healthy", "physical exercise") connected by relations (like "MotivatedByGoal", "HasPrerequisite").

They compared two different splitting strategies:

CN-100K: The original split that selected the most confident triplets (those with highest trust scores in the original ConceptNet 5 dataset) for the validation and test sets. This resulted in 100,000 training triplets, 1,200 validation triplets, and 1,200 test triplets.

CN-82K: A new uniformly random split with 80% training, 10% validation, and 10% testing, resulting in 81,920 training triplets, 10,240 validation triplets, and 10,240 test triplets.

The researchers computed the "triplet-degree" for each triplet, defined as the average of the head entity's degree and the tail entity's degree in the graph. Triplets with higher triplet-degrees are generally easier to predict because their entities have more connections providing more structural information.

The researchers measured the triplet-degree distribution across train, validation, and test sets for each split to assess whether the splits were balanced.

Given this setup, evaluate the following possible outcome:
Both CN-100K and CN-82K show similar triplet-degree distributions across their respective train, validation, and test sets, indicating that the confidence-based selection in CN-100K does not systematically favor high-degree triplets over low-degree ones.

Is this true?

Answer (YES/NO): NO